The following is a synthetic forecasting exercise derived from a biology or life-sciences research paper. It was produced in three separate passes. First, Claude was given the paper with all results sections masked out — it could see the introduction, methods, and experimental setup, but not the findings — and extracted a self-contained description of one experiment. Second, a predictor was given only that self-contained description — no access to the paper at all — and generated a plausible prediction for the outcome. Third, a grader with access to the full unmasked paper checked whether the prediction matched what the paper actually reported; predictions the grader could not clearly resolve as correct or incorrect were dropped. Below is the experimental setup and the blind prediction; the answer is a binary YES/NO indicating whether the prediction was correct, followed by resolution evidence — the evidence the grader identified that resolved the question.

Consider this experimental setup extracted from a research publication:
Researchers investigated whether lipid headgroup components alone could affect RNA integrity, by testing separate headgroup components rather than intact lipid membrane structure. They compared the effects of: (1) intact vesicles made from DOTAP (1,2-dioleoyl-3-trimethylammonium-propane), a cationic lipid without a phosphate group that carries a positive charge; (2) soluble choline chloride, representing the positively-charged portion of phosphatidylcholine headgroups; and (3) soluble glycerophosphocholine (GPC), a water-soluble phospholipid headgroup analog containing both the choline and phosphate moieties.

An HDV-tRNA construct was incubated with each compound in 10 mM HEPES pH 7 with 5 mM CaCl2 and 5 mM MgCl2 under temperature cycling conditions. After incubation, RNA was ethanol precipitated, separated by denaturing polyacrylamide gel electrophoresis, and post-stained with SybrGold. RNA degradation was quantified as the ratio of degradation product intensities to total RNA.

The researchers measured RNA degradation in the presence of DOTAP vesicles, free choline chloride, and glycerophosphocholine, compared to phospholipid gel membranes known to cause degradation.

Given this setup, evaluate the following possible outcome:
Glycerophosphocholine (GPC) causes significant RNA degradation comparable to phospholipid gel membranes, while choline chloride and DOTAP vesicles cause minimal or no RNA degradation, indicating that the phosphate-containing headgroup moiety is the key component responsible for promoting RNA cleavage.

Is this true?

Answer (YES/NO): NO